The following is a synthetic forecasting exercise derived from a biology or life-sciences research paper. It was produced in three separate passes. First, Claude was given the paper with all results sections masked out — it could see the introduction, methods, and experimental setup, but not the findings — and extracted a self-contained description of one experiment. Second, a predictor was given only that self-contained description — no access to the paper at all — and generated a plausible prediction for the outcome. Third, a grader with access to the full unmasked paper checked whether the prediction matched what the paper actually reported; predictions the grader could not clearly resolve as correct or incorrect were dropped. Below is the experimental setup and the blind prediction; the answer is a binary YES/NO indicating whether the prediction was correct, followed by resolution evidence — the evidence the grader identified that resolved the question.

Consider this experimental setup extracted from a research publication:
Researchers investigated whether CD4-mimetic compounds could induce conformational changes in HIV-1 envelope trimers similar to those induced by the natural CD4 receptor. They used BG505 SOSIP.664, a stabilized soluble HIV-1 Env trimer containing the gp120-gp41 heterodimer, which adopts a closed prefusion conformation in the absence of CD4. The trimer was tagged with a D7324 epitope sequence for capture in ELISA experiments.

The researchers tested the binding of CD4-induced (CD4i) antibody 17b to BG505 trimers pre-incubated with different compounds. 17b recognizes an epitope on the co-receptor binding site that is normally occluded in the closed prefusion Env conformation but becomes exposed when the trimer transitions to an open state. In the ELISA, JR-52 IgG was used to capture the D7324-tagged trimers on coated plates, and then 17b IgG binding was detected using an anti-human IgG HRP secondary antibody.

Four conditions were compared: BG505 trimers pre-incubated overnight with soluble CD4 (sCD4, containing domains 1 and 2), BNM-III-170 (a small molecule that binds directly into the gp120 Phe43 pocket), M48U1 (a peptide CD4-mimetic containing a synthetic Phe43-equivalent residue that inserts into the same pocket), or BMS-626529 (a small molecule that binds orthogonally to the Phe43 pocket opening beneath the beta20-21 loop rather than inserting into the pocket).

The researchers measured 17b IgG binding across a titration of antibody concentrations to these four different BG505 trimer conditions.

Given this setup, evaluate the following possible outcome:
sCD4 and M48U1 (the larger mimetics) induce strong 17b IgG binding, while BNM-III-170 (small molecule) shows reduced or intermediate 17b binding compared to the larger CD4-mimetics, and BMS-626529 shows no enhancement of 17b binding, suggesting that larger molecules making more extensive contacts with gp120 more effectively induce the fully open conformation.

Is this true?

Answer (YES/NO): YES